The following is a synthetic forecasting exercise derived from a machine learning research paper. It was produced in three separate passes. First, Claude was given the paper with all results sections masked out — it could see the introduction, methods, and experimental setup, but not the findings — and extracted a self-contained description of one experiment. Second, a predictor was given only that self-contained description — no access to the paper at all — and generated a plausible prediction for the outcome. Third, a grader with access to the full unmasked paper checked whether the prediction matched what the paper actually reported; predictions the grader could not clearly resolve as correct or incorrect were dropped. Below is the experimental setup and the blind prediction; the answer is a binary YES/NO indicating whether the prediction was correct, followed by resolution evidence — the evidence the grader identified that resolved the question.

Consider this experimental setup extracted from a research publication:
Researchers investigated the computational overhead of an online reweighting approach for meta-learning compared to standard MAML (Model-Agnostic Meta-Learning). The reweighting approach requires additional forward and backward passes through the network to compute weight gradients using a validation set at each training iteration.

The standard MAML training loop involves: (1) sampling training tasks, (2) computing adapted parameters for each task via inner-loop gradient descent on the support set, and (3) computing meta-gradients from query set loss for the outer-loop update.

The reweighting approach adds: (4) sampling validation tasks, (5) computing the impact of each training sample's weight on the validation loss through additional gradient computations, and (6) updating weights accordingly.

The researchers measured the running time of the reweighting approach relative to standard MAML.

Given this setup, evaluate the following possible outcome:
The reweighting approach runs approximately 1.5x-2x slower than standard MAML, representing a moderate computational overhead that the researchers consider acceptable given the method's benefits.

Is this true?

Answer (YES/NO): YES